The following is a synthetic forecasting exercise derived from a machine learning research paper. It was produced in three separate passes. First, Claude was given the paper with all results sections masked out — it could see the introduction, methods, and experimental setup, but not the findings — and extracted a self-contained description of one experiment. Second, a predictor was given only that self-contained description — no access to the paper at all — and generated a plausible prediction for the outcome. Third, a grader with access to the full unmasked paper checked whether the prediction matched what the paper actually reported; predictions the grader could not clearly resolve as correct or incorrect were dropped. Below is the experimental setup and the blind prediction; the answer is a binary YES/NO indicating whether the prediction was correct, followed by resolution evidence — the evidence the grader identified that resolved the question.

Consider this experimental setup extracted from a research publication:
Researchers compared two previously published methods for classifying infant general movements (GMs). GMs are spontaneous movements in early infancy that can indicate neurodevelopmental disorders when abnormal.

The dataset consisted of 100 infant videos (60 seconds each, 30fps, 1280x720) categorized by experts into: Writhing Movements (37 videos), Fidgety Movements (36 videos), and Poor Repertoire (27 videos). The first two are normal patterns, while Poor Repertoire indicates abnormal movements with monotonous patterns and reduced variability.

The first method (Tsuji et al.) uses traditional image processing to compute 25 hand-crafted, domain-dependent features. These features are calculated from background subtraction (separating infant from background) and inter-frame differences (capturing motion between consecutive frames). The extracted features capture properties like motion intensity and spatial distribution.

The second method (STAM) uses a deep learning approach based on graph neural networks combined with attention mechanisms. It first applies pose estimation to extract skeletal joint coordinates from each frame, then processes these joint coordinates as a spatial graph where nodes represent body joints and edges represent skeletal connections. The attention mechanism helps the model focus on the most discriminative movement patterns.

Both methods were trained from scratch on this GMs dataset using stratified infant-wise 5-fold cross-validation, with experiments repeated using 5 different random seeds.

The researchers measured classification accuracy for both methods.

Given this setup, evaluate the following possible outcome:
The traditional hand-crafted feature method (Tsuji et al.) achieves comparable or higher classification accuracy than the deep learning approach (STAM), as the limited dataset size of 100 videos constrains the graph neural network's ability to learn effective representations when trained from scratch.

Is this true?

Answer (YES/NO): NO